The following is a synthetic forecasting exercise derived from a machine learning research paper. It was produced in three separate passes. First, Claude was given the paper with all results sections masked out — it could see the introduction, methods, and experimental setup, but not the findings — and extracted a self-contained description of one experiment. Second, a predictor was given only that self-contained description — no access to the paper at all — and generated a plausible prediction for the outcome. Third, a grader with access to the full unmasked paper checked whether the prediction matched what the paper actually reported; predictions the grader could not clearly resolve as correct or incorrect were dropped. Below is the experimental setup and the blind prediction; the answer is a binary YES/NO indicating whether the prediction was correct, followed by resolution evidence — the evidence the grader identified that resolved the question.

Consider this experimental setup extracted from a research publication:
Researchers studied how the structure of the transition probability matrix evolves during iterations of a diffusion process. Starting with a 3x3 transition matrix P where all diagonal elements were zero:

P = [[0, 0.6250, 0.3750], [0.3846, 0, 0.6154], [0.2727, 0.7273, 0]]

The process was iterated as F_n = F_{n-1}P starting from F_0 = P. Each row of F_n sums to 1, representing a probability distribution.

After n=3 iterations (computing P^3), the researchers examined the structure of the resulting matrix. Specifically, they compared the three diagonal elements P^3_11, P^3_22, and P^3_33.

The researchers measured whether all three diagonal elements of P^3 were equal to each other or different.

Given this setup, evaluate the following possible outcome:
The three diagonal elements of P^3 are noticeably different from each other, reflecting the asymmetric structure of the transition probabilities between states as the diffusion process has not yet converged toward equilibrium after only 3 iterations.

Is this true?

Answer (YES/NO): NO